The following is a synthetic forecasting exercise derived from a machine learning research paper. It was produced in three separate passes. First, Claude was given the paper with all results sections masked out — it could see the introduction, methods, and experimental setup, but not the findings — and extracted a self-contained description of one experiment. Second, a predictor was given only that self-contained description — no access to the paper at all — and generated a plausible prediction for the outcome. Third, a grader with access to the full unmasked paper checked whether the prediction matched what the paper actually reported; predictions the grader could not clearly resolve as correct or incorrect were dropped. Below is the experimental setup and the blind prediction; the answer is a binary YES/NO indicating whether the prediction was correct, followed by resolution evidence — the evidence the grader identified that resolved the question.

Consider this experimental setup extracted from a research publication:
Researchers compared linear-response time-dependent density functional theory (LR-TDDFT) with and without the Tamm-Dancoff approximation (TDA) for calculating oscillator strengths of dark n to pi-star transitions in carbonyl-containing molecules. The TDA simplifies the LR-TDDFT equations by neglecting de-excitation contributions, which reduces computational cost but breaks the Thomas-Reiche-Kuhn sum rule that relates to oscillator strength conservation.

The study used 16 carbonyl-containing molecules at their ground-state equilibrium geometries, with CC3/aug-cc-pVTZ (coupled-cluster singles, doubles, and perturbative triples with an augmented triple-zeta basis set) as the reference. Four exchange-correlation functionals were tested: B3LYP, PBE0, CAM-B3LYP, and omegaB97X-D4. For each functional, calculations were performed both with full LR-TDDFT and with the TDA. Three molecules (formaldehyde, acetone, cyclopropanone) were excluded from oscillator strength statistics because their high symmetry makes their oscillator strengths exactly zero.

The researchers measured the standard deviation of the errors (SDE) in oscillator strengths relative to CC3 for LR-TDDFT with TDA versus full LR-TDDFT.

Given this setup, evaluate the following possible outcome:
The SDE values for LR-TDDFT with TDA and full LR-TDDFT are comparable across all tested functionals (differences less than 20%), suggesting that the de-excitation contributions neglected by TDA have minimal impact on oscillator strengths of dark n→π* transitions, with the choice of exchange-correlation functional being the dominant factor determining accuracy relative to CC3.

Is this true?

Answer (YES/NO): NO